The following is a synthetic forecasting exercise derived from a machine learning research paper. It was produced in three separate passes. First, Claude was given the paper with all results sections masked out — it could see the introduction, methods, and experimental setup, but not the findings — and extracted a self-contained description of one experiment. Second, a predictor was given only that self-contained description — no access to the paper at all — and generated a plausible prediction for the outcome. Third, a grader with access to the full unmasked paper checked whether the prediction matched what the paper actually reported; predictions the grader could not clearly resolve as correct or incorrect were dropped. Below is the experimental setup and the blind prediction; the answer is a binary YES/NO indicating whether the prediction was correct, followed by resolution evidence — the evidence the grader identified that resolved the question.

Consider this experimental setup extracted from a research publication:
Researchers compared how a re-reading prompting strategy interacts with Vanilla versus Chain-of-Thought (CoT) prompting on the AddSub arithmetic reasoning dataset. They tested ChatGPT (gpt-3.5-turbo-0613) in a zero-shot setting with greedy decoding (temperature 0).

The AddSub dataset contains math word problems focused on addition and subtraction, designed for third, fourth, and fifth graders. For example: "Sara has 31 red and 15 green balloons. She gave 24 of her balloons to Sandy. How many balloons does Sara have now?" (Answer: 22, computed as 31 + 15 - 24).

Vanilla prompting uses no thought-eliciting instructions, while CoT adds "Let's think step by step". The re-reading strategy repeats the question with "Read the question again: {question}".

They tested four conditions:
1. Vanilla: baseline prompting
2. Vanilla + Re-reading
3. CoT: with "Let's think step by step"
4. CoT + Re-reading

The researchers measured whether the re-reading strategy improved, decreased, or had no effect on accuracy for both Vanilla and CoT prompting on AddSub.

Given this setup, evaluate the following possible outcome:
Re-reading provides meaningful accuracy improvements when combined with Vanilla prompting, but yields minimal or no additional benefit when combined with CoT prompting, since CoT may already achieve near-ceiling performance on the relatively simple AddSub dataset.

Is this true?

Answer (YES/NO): NO